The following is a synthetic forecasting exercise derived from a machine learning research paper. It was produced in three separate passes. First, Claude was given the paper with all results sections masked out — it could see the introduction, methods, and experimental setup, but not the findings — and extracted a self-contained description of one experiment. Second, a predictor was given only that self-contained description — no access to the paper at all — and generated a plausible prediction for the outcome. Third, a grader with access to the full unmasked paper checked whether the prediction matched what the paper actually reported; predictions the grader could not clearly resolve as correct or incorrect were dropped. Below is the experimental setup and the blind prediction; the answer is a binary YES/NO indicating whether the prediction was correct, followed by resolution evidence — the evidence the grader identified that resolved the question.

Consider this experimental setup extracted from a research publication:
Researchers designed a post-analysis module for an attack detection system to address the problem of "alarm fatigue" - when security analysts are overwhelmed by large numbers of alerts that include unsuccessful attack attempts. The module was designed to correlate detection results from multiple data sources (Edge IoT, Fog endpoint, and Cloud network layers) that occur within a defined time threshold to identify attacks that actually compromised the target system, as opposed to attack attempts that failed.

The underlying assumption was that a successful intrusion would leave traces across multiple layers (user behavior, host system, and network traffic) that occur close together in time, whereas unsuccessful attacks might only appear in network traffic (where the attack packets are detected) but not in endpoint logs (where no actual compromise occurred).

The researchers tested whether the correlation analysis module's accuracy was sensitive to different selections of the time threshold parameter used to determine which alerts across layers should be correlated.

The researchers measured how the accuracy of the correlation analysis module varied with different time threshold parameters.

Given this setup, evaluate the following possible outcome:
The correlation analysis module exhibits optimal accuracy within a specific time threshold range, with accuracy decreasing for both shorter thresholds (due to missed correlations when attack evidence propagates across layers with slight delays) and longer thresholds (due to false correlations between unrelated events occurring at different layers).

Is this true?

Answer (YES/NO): NO